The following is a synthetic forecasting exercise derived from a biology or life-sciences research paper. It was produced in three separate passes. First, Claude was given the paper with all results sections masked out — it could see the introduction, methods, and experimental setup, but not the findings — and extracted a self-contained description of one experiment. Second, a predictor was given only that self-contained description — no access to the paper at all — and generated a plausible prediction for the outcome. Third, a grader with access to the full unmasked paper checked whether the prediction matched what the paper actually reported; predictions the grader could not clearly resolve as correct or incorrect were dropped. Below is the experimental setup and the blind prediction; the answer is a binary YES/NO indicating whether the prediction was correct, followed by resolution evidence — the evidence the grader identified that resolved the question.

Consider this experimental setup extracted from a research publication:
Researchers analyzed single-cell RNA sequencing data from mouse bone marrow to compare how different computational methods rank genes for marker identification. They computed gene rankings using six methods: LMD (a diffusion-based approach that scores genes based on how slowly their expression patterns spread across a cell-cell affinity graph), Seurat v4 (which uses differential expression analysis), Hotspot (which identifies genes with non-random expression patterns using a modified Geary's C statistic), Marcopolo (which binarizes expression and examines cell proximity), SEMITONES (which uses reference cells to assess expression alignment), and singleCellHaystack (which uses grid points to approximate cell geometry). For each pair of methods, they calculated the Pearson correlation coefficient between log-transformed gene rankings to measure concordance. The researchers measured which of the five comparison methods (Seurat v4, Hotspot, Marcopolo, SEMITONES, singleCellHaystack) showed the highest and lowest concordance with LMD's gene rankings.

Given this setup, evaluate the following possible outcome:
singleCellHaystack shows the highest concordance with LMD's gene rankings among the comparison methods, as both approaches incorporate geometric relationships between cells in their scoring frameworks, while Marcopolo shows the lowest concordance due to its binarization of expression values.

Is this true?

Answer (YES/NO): NO